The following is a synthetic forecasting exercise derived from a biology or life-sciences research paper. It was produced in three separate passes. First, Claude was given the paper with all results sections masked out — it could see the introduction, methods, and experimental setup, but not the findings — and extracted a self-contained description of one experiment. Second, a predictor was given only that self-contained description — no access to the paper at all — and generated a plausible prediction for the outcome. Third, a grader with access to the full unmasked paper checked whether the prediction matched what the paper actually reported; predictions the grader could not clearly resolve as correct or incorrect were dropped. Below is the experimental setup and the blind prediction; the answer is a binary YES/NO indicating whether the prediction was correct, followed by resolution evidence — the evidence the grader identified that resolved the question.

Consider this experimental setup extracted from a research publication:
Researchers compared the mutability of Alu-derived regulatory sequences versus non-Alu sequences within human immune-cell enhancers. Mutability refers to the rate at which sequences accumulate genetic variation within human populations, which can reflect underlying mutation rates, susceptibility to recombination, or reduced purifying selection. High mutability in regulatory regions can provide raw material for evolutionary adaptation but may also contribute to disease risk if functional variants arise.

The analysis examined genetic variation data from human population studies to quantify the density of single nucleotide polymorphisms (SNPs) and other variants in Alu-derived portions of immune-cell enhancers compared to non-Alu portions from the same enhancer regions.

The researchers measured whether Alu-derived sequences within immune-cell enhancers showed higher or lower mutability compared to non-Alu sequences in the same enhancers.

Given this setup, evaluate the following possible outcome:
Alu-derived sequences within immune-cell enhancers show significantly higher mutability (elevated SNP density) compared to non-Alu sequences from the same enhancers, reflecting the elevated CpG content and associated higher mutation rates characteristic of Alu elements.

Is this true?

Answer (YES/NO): YES